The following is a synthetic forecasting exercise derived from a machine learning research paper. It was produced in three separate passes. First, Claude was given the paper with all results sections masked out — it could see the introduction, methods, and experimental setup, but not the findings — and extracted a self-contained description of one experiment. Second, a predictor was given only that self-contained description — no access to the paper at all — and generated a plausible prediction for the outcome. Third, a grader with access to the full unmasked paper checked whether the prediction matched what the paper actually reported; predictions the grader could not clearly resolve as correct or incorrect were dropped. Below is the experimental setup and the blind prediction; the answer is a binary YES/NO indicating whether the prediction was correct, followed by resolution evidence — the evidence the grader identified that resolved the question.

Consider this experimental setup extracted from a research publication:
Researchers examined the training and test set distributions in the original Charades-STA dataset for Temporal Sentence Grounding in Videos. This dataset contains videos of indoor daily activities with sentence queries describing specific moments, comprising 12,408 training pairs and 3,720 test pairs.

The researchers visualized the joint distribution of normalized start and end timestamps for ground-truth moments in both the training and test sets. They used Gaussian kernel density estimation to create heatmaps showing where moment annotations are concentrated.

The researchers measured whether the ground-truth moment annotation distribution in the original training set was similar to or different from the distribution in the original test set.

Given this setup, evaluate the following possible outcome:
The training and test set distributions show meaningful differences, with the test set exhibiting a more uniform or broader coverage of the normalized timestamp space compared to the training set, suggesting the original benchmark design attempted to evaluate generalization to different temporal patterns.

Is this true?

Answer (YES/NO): NO